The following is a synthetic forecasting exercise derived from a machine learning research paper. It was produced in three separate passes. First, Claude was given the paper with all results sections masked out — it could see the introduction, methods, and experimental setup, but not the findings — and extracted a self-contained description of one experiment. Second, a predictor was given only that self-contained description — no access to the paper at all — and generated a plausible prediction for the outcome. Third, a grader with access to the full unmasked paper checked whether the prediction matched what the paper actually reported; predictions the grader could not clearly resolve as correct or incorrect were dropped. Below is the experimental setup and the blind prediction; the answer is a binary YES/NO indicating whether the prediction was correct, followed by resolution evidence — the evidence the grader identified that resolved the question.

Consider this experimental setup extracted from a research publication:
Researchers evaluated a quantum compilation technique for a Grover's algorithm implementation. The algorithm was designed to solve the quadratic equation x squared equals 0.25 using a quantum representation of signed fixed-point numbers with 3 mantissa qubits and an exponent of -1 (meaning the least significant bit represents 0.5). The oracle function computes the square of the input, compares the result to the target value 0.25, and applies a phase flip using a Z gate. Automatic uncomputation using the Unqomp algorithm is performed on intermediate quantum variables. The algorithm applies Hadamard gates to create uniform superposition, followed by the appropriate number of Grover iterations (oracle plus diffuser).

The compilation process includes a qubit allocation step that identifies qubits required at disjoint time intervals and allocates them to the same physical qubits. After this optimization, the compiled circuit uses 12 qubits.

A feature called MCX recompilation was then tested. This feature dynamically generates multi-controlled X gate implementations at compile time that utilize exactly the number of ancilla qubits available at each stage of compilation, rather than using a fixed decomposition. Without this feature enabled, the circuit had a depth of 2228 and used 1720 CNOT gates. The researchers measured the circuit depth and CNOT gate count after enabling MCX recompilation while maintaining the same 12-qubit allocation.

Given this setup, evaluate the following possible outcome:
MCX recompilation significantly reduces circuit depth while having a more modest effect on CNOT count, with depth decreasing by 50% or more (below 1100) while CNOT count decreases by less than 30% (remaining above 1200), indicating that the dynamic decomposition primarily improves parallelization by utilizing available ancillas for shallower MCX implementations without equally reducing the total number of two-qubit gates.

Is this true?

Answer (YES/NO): NO